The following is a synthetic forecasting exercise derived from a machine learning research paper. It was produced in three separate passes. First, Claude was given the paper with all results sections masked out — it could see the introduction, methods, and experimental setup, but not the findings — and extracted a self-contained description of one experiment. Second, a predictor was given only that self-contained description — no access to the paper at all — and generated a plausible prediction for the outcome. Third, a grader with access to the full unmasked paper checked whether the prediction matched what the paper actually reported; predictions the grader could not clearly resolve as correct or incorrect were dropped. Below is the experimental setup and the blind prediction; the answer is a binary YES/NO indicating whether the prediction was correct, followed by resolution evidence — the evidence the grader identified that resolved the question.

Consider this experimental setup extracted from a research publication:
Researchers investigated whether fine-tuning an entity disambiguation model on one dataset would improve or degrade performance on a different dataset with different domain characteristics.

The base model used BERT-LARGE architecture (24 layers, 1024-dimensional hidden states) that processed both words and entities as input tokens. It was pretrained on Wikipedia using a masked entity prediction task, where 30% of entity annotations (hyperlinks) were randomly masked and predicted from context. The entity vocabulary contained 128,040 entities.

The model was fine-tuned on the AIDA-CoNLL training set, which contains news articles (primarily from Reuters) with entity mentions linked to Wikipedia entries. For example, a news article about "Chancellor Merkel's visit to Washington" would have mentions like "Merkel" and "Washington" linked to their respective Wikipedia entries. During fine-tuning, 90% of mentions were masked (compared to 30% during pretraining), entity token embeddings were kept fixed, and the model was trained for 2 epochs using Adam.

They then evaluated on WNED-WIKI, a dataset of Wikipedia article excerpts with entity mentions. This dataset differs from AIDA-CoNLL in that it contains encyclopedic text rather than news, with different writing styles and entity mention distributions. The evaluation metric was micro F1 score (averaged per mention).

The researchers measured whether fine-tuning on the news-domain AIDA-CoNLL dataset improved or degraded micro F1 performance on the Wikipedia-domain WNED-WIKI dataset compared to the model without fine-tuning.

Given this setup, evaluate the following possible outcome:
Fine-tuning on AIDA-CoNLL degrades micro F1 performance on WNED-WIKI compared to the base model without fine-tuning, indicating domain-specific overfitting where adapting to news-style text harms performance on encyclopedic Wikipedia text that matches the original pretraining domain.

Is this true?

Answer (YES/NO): YES